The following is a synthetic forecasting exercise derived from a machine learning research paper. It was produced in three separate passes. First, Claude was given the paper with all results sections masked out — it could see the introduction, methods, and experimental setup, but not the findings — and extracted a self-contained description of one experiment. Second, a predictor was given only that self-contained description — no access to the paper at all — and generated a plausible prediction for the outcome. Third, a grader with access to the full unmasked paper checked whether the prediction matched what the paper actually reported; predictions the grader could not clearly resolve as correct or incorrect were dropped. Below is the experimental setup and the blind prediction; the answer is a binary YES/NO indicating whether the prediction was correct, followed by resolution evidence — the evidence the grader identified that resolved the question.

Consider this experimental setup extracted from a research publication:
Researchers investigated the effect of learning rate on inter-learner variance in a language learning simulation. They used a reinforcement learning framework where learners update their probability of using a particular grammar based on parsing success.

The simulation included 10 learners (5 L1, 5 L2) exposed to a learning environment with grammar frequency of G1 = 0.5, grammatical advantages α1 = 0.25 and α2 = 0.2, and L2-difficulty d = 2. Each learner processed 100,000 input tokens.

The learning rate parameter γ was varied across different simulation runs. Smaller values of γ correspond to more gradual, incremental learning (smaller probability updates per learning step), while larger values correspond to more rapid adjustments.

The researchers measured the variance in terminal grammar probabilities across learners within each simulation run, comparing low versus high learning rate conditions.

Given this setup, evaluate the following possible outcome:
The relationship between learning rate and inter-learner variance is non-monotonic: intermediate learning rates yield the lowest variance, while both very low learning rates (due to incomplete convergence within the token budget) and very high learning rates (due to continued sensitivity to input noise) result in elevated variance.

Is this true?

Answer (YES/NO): NO